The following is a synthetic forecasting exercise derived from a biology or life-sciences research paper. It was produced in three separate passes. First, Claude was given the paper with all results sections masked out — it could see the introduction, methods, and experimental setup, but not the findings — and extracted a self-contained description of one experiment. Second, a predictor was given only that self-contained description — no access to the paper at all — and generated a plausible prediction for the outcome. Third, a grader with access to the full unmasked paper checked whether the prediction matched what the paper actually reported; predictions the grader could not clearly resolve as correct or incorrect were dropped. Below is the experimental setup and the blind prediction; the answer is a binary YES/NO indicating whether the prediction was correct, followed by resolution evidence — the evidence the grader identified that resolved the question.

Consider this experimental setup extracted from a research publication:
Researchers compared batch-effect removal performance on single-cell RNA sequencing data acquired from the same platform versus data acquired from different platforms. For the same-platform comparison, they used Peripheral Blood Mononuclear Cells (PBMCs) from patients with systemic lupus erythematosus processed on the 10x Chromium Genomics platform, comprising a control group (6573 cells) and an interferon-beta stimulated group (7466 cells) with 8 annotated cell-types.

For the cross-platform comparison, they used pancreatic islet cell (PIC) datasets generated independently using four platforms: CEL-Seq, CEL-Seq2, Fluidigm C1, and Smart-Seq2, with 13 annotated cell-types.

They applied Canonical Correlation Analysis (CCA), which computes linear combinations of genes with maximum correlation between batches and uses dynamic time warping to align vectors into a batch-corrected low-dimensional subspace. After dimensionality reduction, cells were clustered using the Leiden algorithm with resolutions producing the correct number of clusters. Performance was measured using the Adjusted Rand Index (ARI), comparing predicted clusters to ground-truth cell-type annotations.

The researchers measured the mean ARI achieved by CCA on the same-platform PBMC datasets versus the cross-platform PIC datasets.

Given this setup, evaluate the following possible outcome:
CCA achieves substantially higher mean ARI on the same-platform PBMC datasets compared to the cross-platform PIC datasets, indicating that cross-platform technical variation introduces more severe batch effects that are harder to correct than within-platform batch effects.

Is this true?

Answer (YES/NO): YES